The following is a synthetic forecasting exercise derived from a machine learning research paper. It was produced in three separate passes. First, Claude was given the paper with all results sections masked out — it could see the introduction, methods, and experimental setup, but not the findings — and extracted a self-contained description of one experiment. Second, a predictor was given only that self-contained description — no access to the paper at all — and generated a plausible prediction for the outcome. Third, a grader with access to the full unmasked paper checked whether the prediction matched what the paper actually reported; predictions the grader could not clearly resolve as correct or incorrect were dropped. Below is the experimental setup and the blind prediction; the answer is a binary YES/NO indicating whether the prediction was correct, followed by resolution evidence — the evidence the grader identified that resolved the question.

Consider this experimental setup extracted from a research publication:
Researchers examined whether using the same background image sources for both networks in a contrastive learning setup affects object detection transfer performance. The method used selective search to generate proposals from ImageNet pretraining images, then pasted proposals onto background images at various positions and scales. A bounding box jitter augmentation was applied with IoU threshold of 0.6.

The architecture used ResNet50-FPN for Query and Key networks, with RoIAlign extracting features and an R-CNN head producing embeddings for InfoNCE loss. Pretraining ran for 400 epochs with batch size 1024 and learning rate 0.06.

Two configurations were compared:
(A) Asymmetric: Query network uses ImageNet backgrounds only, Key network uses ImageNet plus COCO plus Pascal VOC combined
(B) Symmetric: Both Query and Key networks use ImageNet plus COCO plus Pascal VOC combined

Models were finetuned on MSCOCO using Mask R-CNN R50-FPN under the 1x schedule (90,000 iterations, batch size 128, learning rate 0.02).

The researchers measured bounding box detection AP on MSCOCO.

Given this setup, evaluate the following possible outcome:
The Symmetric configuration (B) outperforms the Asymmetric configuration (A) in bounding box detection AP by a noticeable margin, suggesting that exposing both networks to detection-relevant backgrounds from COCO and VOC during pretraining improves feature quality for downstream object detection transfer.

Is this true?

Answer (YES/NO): YES